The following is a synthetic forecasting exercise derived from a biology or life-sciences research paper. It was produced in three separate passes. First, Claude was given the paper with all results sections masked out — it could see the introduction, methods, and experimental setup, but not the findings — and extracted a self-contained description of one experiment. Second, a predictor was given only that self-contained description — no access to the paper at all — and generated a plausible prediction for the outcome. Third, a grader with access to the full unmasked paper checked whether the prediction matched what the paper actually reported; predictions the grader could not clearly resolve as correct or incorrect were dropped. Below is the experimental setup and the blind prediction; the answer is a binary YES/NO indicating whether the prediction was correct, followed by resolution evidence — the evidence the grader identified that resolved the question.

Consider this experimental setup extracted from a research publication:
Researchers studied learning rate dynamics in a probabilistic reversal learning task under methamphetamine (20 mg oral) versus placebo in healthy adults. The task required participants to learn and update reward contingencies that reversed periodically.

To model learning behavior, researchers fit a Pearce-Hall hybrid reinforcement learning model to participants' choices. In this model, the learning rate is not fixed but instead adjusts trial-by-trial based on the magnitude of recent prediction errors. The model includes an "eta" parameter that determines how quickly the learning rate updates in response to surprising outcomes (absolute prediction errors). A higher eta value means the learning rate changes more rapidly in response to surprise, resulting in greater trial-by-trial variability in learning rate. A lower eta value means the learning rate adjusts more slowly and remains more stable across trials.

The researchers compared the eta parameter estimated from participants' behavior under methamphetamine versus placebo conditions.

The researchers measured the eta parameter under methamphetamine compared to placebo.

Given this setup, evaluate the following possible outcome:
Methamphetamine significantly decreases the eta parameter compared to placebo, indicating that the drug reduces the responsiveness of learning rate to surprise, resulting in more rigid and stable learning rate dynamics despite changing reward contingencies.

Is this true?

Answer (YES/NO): YES